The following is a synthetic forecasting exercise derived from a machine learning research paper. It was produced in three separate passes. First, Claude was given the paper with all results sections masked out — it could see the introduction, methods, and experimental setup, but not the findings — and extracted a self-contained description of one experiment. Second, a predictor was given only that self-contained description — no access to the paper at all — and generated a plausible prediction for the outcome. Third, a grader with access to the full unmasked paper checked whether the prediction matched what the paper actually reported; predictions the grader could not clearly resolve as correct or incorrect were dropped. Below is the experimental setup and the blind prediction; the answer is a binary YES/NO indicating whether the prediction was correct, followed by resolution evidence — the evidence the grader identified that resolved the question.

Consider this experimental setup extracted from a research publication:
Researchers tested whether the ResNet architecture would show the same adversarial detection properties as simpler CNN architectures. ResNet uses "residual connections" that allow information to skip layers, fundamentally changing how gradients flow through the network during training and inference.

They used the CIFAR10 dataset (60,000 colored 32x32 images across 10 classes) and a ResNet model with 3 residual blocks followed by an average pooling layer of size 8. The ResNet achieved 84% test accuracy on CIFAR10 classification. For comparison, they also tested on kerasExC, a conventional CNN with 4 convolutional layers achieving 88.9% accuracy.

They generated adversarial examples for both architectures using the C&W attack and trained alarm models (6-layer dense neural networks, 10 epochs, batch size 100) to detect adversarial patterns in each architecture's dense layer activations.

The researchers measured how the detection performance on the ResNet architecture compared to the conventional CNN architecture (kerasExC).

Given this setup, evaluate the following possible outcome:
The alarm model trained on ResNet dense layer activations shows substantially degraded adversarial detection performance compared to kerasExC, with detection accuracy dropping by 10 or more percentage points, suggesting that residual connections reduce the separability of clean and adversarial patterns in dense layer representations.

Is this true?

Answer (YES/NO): NO